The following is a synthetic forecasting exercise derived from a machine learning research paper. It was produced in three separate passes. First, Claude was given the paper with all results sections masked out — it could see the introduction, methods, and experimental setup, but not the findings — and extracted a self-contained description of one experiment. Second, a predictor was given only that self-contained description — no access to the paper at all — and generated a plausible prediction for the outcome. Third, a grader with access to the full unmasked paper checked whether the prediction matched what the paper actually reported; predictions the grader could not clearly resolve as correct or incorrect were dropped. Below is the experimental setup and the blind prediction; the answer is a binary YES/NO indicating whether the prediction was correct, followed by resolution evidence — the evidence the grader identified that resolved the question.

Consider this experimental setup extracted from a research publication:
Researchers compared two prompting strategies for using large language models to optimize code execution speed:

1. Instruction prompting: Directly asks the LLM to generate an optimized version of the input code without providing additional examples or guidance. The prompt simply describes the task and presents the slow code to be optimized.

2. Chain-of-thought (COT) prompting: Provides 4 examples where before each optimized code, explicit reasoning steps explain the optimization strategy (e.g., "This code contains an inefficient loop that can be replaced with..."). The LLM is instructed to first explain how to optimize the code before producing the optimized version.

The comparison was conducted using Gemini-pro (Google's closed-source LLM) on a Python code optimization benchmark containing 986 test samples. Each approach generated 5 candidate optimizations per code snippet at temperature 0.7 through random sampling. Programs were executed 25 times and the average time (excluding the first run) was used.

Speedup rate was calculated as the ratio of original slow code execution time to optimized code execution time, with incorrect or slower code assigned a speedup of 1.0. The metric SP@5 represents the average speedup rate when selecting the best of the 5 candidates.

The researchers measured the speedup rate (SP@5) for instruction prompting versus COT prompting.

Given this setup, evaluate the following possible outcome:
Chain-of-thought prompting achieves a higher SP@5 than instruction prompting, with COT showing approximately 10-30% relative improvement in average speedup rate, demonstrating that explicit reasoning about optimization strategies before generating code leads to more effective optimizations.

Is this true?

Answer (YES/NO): YES